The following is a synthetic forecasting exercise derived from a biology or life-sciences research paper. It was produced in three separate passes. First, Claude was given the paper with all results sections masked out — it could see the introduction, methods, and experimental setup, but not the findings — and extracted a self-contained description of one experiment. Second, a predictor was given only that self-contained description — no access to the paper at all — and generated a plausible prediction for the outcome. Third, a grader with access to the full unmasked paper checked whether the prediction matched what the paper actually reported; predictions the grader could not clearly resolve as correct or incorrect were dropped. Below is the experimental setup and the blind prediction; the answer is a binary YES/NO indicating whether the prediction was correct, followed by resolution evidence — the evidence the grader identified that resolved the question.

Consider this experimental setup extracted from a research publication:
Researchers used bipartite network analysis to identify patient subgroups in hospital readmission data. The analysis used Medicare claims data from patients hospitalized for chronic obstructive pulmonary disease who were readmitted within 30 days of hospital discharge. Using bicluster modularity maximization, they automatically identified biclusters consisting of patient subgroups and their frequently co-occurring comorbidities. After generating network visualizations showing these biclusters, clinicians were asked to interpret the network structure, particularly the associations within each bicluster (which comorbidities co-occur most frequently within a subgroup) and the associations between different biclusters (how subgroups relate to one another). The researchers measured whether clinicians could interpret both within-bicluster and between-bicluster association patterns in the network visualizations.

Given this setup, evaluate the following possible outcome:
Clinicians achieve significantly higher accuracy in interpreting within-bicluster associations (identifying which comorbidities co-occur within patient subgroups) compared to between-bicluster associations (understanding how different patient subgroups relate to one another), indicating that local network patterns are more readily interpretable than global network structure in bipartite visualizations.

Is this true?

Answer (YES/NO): NO